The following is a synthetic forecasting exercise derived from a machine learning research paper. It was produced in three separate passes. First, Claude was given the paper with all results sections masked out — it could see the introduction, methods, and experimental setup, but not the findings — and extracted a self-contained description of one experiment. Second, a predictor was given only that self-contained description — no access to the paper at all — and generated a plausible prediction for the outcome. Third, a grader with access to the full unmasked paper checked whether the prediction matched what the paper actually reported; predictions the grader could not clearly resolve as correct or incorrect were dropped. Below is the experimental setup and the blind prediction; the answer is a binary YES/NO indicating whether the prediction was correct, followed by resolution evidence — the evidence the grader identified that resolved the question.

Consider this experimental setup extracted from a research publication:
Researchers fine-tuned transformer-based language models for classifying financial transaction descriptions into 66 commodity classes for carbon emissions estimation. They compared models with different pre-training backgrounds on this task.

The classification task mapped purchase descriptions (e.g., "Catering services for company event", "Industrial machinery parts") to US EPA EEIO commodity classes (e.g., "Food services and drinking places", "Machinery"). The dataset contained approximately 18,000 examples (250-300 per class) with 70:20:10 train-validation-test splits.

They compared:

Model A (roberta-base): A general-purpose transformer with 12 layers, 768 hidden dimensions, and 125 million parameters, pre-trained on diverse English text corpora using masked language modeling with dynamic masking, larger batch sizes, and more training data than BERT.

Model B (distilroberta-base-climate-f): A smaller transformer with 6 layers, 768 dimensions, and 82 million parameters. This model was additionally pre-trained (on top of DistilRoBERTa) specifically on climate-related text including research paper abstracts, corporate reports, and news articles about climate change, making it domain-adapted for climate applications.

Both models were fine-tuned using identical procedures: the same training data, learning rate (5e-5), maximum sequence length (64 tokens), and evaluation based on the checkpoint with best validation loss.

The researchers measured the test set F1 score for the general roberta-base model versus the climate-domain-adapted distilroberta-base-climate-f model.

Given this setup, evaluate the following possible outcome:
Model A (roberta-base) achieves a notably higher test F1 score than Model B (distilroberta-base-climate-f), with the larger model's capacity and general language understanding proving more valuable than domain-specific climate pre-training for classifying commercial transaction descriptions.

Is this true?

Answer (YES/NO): NO